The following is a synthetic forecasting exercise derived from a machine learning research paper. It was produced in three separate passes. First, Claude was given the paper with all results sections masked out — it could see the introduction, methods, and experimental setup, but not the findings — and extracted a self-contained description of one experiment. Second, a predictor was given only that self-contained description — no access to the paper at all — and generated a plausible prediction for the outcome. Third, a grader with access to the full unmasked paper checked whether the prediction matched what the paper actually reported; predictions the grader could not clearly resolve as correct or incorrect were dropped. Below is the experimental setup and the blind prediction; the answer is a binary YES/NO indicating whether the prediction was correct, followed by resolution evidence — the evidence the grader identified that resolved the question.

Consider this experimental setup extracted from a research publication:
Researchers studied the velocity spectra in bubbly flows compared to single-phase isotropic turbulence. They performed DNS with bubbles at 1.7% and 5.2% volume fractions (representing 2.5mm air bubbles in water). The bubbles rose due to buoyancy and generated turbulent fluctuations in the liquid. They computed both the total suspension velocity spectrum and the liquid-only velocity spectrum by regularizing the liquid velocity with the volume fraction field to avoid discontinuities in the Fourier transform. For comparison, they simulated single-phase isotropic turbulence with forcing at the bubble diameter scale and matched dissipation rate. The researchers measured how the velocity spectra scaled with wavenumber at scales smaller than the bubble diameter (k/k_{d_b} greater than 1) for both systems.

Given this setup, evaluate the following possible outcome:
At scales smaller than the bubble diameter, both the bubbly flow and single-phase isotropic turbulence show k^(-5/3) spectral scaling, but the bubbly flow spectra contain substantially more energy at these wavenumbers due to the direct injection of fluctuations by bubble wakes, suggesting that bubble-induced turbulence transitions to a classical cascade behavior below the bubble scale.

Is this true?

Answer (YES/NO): NO